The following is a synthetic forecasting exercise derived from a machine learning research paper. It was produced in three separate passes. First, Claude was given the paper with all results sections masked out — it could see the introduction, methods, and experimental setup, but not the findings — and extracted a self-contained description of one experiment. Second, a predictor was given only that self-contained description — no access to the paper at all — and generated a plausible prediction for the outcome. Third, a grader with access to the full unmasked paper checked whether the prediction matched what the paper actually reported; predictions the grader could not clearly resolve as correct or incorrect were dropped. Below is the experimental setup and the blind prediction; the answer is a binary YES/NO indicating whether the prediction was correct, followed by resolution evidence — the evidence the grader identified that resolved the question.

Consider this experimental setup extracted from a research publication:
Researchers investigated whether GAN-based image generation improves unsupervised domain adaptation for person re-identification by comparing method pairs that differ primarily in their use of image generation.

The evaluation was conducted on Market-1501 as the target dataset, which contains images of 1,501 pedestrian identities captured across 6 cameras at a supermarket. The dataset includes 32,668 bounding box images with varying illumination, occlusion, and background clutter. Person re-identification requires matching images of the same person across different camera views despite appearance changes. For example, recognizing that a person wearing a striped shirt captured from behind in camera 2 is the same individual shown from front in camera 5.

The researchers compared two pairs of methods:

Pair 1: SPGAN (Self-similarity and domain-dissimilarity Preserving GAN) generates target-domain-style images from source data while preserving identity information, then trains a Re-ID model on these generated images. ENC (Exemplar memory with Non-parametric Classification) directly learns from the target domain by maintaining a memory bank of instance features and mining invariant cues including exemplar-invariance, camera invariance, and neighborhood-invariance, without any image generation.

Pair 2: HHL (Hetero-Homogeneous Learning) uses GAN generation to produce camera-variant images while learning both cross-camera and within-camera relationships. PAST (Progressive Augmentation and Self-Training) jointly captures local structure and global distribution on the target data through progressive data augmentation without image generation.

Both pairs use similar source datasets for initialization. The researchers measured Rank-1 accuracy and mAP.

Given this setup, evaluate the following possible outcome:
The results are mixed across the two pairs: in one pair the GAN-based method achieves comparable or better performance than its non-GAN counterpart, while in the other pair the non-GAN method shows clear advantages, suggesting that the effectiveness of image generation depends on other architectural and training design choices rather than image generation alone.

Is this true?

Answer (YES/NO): NO